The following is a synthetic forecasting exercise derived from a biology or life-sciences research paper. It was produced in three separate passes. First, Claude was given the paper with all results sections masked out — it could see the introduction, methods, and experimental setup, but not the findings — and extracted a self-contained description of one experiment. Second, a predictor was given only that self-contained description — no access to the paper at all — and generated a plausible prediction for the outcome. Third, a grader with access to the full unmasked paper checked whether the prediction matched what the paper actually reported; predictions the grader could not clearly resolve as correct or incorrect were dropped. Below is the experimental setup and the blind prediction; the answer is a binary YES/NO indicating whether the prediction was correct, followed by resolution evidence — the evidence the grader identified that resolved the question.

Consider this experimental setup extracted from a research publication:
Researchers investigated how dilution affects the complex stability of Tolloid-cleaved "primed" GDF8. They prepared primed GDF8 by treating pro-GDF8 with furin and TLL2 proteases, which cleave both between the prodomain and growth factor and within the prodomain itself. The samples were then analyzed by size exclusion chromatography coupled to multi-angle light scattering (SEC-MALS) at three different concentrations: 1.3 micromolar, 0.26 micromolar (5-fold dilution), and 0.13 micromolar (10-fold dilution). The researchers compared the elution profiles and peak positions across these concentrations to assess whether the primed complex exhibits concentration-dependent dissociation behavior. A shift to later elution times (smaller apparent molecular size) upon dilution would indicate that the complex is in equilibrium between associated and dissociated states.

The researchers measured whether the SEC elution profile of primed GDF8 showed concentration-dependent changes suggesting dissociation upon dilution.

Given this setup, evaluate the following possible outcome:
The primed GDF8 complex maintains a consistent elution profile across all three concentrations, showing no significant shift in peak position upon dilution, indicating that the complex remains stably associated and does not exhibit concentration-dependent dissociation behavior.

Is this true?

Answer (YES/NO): NO